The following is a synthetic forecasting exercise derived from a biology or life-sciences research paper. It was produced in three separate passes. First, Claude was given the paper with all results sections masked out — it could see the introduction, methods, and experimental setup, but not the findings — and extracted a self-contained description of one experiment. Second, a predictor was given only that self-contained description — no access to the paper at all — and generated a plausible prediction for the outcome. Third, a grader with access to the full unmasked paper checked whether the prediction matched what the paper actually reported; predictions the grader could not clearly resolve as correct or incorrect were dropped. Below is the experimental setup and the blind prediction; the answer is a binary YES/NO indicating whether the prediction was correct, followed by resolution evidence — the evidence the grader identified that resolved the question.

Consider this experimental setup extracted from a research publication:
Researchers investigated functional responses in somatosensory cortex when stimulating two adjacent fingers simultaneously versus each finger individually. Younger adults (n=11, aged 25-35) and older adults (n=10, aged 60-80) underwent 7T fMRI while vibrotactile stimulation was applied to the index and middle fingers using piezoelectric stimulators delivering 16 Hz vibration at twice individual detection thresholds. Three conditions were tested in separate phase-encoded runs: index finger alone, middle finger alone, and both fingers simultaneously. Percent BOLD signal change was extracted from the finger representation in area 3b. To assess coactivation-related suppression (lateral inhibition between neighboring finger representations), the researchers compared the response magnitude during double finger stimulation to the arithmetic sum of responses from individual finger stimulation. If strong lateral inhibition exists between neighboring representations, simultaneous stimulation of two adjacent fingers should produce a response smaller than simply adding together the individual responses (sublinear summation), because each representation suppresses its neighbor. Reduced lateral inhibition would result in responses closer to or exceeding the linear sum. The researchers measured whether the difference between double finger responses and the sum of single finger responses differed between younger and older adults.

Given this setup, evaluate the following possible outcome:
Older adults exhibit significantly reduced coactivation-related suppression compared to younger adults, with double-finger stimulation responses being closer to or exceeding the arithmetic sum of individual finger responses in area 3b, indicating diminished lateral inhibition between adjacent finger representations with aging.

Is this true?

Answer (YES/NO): NO